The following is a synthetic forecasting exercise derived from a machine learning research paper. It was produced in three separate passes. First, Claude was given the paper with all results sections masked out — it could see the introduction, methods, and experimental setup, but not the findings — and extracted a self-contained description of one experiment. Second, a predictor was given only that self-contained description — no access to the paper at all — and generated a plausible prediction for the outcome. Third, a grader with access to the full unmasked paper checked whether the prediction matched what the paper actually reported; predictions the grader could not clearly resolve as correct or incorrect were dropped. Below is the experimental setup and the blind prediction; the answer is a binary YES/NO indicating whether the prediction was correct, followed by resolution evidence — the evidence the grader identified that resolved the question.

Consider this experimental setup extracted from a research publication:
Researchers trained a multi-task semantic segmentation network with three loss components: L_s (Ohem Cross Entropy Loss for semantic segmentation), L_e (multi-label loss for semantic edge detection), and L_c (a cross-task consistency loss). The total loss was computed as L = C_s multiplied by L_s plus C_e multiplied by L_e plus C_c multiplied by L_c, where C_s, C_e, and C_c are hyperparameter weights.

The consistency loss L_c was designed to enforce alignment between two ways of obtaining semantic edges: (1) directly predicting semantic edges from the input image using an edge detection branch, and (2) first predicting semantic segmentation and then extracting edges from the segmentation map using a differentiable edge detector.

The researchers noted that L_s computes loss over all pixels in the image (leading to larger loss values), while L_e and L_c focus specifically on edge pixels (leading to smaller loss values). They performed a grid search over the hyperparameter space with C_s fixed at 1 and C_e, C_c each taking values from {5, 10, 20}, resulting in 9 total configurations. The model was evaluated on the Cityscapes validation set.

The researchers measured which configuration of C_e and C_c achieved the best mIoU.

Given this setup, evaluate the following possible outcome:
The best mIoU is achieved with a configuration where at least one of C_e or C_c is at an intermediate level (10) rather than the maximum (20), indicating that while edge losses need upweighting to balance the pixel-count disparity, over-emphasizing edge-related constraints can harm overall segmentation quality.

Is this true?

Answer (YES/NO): YES